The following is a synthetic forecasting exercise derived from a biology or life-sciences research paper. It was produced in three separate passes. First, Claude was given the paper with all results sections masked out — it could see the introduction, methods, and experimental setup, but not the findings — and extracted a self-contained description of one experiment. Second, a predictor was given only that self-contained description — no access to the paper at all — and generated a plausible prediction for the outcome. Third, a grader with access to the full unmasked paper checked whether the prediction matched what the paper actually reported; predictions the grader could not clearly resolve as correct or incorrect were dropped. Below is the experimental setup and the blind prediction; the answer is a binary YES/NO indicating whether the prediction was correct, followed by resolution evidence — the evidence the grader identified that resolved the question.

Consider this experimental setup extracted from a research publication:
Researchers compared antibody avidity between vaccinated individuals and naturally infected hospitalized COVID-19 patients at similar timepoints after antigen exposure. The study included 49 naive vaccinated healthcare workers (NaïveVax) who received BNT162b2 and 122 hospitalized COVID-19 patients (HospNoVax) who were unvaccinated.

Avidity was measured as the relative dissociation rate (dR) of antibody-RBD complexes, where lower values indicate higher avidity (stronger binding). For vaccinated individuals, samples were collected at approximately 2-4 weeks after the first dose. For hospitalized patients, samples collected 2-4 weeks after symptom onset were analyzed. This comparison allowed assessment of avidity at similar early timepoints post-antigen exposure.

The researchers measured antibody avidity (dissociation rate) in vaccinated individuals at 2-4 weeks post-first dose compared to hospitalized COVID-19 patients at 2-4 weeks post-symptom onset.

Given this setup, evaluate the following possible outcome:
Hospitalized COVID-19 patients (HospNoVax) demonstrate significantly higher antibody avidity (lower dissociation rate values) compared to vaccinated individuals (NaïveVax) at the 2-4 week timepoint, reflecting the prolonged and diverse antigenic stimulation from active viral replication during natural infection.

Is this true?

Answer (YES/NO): NO